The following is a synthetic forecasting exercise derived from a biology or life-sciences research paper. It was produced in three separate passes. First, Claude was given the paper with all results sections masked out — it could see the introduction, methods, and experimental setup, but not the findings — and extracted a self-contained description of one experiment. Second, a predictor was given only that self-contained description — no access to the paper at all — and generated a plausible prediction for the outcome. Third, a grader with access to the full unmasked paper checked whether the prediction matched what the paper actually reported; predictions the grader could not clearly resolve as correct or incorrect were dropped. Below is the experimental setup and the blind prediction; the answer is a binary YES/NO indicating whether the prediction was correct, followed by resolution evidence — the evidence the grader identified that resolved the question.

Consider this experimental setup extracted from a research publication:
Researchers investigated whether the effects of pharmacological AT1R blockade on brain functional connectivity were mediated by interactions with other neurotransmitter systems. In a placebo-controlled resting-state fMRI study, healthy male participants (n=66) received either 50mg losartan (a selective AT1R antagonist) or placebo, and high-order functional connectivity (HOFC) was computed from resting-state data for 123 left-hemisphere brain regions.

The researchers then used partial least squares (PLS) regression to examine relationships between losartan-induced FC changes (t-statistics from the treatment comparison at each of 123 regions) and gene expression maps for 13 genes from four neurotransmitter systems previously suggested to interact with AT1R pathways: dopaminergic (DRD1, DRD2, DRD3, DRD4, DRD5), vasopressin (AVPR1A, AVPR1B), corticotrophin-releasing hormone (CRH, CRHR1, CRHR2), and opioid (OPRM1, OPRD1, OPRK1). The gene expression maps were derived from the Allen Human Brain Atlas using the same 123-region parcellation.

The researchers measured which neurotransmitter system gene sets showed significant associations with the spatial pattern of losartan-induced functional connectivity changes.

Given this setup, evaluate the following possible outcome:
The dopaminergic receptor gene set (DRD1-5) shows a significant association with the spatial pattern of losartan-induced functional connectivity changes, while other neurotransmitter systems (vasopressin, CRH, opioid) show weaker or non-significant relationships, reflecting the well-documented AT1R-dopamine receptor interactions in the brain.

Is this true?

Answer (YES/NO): NO